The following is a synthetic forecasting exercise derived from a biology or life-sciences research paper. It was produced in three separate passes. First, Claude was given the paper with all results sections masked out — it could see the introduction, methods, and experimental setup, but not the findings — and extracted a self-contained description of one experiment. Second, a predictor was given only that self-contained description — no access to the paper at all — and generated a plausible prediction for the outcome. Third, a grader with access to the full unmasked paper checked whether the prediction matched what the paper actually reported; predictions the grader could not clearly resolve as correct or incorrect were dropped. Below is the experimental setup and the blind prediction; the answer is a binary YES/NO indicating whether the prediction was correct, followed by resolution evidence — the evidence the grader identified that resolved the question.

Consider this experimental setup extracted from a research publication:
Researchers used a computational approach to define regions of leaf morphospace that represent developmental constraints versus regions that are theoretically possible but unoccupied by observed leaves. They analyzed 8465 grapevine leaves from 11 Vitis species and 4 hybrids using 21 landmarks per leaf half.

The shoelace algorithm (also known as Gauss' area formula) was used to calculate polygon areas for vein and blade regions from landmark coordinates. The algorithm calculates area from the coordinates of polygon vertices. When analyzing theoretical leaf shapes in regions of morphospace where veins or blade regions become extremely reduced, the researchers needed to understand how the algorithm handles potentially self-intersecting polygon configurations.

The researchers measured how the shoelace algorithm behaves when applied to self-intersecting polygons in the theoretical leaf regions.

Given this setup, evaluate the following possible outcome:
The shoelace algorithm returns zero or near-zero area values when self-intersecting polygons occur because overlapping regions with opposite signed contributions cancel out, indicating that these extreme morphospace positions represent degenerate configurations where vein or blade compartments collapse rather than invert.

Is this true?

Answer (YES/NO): NO